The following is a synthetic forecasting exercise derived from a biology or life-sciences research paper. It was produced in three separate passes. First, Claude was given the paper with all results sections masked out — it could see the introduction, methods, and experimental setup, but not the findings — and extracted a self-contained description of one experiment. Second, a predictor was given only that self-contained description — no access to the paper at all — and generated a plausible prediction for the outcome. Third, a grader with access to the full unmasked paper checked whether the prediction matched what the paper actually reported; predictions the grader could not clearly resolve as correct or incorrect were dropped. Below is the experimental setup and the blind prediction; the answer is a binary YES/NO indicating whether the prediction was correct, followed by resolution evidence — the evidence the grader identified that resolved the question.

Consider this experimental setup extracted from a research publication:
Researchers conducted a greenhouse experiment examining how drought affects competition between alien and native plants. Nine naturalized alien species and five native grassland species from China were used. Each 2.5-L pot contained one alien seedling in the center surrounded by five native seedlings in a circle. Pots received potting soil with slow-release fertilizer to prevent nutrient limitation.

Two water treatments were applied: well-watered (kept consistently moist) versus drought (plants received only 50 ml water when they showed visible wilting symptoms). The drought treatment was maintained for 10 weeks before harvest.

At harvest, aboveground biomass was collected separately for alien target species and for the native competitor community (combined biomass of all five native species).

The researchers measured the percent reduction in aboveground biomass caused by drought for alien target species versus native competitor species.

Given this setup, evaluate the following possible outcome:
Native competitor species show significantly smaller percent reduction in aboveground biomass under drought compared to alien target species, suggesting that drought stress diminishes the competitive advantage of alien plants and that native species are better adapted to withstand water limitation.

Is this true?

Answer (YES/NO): YES